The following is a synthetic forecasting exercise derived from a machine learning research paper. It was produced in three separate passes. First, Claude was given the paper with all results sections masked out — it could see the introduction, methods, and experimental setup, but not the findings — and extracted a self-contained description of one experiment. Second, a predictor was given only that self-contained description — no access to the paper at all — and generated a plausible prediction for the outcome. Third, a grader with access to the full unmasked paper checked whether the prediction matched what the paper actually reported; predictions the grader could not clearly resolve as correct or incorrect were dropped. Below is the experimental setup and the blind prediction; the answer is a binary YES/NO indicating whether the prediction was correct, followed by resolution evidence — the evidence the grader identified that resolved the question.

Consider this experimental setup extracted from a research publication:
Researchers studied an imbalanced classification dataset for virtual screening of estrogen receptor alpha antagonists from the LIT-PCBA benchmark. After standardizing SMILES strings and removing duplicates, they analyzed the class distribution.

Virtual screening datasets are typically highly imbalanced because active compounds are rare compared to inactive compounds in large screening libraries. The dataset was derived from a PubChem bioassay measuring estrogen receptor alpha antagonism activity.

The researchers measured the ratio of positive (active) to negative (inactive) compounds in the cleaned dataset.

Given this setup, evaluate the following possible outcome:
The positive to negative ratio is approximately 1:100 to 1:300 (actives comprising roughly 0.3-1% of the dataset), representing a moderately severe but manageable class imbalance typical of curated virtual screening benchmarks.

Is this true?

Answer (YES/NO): NO